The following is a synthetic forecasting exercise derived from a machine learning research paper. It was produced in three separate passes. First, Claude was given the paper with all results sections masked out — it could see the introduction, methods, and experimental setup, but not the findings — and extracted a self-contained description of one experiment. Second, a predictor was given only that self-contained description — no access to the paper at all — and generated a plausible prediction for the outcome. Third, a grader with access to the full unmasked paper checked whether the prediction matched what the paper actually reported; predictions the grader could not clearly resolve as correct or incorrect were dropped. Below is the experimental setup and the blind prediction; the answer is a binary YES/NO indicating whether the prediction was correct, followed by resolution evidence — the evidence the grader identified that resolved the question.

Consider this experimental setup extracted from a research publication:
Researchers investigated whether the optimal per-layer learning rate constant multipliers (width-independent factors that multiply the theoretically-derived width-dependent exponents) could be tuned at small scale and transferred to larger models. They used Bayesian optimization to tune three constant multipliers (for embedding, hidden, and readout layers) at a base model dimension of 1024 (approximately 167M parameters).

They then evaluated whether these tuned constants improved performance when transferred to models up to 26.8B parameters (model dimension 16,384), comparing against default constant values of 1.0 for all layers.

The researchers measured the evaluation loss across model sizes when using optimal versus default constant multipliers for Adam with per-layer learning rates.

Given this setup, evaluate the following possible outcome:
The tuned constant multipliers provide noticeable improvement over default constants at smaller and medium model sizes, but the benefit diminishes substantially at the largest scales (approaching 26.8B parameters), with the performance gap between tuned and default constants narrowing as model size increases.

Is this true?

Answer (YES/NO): NO